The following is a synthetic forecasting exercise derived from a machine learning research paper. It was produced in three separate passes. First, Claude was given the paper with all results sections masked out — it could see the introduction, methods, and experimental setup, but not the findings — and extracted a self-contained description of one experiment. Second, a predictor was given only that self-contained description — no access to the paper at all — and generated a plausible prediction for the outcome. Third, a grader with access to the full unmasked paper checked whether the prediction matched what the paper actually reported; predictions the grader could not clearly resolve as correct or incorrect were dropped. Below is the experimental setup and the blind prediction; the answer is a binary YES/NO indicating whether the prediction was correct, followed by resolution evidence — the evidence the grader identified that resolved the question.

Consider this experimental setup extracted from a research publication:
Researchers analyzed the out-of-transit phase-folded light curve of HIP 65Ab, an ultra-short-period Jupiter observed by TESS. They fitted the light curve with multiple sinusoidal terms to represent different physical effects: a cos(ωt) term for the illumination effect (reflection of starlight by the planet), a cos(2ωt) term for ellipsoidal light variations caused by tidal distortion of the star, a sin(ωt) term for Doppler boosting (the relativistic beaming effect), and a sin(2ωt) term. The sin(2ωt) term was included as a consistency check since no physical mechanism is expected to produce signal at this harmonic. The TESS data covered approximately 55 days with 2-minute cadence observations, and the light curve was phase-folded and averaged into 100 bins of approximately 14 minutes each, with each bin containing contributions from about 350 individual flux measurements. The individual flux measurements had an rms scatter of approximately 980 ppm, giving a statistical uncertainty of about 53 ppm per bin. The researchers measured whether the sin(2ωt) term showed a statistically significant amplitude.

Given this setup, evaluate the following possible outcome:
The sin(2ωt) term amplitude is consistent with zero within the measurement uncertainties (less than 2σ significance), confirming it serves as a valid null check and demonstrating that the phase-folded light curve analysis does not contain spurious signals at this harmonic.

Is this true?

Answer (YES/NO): YES